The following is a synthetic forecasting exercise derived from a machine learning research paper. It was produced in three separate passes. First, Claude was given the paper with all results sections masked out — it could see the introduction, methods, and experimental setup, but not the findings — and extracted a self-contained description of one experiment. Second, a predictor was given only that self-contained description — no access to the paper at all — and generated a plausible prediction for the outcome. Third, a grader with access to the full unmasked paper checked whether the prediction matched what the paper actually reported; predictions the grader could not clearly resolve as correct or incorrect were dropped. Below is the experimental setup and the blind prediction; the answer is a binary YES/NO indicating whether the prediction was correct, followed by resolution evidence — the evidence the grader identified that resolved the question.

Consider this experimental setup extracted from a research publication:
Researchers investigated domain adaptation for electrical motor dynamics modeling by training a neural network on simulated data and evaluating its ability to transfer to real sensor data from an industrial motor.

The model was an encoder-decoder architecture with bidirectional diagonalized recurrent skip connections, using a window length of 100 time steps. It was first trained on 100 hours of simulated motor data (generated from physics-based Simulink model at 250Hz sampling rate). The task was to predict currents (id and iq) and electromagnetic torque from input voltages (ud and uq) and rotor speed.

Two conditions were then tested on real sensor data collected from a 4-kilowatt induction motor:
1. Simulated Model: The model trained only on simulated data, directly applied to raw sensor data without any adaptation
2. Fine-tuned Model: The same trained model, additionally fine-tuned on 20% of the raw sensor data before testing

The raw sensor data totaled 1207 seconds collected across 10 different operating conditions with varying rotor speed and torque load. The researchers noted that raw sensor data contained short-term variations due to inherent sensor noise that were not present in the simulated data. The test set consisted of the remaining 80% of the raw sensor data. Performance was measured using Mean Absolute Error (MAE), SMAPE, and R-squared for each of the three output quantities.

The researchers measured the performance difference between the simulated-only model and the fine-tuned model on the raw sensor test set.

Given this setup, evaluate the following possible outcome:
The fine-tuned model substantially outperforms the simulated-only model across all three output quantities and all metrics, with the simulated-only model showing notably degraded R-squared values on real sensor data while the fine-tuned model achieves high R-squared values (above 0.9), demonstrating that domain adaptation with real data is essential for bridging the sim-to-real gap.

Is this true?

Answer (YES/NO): NO